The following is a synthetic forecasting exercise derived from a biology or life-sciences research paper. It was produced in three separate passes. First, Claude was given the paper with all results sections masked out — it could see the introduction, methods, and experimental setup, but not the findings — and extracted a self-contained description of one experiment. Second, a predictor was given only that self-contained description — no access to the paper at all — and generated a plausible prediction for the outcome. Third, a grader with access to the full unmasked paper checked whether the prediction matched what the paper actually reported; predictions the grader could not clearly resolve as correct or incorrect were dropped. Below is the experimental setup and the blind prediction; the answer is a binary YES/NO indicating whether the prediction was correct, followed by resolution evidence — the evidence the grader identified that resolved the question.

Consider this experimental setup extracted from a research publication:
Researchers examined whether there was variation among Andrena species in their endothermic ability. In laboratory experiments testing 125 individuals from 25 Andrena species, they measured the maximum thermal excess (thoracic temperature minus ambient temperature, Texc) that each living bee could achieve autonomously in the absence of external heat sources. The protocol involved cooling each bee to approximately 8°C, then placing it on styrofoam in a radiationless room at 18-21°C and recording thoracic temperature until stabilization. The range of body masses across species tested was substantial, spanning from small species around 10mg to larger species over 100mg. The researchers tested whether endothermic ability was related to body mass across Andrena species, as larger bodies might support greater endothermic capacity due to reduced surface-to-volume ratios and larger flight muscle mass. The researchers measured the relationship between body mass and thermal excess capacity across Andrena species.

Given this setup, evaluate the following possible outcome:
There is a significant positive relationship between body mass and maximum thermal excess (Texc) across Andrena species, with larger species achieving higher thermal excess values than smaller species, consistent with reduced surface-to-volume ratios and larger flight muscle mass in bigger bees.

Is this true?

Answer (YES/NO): YES